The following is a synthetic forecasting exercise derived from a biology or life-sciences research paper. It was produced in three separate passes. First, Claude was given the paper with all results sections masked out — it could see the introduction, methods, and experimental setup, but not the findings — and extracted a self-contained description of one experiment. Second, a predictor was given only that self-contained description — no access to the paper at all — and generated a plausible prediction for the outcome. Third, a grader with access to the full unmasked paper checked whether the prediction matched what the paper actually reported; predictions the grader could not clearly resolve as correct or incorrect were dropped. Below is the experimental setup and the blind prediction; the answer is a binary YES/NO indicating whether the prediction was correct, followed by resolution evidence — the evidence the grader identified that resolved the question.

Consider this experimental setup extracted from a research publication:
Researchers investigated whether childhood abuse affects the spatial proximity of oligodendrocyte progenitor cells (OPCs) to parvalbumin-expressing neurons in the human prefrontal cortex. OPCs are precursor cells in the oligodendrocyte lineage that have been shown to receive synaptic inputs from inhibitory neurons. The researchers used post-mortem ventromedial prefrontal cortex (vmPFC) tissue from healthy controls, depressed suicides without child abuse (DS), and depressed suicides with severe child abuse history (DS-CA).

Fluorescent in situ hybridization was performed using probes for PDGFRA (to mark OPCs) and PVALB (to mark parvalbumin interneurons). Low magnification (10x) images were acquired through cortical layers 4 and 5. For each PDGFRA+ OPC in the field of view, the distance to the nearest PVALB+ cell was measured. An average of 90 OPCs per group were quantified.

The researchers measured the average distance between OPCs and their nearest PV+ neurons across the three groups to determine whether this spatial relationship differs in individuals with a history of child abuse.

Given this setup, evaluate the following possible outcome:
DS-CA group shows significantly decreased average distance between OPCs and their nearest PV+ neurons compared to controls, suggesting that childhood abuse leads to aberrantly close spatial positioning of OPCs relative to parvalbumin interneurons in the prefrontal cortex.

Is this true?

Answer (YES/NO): YES